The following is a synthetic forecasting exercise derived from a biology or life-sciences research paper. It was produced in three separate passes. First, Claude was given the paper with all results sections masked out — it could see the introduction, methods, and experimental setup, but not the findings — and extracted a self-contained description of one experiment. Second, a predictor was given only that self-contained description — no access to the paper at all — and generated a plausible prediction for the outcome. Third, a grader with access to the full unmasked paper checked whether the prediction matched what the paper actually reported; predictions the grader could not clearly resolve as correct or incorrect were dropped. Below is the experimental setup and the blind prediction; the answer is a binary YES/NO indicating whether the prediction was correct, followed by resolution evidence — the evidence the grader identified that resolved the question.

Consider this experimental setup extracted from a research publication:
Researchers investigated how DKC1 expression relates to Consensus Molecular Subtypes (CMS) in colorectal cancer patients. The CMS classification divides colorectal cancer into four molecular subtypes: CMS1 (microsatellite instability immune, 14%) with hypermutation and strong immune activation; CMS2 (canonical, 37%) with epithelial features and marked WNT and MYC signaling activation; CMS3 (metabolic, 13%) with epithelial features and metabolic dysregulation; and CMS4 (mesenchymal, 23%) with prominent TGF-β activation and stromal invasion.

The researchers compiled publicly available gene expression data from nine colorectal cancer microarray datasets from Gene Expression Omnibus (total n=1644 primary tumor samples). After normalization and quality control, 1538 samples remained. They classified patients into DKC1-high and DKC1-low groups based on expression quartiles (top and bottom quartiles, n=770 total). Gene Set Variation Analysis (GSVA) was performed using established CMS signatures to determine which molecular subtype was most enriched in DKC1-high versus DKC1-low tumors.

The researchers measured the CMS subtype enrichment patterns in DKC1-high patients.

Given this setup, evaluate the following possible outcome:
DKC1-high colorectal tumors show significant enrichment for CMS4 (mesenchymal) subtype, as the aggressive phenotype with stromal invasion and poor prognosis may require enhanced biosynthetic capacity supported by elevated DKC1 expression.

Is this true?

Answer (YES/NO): NO